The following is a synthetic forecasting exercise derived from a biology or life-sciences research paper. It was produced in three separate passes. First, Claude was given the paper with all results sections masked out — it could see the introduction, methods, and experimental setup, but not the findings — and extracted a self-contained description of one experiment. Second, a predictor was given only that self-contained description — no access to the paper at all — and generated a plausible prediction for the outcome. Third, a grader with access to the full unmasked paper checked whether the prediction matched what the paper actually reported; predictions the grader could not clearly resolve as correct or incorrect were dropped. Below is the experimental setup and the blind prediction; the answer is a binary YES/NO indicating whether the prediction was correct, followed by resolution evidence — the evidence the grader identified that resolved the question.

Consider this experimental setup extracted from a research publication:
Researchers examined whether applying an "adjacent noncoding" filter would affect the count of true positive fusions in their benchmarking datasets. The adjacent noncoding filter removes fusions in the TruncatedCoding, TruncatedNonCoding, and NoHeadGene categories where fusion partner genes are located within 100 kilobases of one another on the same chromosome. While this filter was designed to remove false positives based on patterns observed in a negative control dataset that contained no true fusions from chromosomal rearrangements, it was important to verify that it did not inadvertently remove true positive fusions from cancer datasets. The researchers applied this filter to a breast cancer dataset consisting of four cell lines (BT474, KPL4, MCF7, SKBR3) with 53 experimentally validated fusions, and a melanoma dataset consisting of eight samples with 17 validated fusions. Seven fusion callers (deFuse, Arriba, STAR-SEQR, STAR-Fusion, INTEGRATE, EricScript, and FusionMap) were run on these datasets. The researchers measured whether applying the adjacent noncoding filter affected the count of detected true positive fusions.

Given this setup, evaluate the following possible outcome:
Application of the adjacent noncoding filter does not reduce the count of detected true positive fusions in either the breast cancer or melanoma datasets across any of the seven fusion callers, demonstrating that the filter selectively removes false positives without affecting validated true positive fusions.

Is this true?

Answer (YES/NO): YES